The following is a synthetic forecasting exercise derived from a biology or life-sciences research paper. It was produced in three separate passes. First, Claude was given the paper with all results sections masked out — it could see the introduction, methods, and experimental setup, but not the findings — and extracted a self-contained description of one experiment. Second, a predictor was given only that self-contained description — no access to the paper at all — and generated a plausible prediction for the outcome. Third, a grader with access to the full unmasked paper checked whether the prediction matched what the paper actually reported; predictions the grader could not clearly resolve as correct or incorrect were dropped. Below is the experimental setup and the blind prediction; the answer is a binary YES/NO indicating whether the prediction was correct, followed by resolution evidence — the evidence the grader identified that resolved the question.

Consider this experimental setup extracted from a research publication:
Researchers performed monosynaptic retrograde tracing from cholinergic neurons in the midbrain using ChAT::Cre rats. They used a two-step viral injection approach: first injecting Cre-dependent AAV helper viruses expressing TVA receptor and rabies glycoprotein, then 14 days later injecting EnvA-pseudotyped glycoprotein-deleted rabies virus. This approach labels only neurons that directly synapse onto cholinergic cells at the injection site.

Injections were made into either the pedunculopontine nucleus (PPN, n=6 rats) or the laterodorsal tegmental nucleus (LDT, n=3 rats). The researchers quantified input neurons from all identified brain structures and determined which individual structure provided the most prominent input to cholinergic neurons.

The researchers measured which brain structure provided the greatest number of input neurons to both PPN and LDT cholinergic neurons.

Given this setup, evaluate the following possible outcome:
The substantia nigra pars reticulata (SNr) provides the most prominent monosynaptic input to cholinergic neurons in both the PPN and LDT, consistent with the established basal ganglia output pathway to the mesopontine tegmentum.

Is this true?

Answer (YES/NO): NO